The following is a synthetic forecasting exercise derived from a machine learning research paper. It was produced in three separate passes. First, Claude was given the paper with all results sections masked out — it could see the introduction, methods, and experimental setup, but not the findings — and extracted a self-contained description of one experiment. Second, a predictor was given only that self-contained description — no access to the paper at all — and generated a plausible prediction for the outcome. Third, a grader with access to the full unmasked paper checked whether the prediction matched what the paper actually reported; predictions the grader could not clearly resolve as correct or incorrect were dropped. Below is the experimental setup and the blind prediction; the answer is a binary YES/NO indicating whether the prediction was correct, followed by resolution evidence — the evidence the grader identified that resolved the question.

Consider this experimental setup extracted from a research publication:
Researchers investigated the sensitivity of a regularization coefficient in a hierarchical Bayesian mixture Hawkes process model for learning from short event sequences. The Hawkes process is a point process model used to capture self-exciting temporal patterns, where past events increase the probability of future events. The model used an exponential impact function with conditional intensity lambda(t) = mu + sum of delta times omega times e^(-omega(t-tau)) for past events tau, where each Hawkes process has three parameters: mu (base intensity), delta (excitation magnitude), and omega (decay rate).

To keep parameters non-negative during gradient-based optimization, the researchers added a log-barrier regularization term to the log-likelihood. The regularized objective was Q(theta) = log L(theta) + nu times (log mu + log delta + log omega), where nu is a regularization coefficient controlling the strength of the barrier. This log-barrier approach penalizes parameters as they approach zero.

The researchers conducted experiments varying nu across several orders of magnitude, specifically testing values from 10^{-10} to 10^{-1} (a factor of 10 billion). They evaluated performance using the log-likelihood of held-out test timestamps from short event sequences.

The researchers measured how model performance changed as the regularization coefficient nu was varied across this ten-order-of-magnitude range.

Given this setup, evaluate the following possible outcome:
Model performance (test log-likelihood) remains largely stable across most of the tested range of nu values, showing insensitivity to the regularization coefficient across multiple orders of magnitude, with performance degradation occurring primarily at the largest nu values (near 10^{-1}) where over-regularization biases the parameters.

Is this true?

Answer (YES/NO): NO